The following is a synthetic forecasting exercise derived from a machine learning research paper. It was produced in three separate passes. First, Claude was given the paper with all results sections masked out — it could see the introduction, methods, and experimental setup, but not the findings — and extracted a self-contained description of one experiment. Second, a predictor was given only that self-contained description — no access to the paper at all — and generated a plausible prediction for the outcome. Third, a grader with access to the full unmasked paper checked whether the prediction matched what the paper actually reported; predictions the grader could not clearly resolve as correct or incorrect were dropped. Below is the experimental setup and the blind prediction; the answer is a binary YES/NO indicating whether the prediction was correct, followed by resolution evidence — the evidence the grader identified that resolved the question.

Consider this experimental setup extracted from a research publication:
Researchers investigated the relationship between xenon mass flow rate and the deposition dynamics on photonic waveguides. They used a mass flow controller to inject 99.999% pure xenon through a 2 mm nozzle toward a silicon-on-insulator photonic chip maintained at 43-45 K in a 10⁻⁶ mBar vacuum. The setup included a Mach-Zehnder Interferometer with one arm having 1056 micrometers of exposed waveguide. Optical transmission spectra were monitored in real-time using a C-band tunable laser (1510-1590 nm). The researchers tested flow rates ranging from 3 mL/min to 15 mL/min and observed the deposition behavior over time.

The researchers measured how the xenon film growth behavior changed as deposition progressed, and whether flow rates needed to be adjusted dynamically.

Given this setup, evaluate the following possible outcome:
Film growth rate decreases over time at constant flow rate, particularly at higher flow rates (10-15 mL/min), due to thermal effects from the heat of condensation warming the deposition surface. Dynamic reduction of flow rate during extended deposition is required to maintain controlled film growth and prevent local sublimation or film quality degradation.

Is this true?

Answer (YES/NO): NO